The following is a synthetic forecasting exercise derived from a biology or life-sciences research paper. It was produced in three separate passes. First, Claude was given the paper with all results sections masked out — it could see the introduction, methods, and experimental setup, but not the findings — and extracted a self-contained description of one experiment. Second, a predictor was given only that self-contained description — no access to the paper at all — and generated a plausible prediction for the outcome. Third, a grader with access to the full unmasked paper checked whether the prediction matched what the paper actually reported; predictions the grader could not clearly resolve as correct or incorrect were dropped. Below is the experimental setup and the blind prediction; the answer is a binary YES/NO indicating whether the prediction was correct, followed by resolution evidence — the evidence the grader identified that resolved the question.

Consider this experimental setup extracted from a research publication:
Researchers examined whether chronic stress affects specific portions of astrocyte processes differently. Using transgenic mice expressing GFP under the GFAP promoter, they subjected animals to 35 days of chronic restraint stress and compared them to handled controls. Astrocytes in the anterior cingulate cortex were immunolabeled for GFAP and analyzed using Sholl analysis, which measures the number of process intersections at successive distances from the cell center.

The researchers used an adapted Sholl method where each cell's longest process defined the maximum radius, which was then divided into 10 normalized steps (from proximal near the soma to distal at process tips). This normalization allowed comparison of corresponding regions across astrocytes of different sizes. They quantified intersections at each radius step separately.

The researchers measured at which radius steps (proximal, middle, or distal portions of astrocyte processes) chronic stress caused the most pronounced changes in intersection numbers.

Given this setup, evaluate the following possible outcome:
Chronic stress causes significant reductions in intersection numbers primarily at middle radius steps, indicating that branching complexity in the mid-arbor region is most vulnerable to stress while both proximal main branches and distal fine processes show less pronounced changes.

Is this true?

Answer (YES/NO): NO